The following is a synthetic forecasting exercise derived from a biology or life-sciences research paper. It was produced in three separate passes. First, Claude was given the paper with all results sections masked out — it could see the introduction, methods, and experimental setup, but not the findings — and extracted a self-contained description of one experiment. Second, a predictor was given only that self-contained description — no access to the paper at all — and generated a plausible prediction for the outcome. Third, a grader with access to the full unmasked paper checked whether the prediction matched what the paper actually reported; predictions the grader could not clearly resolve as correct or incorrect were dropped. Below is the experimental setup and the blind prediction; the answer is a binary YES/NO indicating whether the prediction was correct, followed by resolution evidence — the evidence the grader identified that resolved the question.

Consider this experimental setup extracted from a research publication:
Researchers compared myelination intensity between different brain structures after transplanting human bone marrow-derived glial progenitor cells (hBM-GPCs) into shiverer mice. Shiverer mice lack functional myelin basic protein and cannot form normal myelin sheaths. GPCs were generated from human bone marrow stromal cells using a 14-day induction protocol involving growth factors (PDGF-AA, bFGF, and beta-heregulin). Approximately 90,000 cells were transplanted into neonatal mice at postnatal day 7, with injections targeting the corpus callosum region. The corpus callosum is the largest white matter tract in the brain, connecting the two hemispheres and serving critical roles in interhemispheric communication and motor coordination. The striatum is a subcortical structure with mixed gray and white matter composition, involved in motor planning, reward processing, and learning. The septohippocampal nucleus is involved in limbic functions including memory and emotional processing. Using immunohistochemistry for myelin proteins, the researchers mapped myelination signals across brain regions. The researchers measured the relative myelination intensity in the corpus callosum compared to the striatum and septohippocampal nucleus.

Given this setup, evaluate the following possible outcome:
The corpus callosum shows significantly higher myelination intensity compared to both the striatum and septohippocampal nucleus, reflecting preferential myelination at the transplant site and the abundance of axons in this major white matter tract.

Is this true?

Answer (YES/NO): YES